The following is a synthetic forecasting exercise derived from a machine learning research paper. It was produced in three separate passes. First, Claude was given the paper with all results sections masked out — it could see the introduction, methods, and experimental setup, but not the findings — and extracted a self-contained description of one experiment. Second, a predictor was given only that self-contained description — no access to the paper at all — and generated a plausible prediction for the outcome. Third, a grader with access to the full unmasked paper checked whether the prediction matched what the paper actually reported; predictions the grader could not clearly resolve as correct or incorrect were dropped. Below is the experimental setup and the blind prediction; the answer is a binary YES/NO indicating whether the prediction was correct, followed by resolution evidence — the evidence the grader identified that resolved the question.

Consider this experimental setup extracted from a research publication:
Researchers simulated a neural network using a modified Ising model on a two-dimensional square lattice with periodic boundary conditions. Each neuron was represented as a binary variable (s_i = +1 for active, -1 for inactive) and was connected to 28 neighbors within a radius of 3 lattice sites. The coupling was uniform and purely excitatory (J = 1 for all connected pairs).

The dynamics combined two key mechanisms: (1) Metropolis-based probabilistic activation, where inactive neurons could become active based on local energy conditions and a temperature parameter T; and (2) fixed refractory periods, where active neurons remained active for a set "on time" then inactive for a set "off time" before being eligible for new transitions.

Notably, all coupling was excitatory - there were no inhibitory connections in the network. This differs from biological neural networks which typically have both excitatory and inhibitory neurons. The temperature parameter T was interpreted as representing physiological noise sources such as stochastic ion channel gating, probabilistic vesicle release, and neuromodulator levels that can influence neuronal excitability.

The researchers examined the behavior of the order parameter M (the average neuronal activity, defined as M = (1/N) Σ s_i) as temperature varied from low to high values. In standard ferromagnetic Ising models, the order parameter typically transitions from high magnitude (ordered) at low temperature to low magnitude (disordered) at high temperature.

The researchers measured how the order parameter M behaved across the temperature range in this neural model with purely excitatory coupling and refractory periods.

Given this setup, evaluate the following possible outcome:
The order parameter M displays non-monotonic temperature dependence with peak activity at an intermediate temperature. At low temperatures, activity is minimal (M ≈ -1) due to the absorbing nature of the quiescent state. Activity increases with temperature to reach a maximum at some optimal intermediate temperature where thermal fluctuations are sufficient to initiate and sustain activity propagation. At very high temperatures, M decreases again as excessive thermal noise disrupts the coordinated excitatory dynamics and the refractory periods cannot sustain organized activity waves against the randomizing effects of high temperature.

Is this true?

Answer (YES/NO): NO